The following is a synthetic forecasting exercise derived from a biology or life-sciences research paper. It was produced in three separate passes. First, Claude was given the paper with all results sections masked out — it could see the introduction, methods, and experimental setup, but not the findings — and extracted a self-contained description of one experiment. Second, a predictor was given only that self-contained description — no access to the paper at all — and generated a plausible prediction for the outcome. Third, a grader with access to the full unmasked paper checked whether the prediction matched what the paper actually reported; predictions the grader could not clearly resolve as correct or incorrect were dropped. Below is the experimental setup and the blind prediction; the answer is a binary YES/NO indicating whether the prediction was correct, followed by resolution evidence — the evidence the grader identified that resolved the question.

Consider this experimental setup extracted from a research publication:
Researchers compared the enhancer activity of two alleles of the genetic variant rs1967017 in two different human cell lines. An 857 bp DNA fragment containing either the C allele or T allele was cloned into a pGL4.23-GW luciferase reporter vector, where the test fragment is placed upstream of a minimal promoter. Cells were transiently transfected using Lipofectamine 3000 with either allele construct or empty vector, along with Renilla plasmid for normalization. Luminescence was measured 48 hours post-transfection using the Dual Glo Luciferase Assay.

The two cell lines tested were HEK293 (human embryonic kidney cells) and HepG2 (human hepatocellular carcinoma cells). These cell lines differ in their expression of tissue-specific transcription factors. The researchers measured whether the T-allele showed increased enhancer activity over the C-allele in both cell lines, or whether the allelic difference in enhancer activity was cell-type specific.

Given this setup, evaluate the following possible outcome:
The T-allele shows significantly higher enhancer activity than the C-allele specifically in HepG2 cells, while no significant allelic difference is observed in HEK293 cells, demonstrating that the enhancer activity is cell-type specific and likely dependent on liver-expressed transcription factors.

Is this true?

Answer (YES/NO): NO